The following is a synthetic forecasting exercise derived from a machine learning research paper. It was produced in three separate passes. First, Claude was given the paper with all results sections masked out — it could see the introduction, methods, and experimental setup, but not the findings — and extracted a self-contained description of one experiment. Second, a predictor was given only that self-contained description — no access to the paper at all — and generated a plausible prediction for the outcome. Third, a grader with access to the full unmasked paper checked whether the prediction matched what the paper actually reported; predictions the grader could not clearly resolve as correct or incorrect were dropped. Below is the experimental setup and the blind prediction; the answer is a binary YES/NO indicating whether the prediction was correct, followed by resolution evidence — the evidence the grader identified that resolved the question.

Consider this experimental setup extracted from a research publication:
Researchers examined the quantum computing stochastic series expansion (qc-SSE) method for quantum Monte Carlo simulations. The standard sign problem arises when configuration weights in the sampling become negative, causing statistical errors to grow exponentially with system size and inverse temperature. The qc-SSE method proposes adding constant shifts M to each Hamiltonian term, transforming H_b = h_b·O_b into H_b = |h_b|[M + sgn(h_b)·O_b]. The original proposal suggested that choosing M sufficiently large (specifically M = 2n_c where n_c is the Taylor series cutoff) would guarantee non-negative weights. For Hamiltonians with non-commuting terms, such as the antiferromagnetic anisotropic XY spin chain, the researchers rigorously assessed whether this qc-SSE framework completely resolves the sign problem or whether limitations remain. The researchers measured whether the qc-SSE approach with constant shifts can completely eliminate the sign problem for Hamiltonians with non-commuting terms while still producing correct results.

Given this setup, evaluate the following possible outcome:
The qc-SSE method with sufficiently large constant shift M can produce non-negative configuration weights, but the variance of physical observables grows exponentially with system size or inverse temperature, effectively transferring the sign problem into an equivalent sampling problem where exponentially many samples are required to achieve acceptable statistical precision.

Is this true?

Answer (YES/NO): NO